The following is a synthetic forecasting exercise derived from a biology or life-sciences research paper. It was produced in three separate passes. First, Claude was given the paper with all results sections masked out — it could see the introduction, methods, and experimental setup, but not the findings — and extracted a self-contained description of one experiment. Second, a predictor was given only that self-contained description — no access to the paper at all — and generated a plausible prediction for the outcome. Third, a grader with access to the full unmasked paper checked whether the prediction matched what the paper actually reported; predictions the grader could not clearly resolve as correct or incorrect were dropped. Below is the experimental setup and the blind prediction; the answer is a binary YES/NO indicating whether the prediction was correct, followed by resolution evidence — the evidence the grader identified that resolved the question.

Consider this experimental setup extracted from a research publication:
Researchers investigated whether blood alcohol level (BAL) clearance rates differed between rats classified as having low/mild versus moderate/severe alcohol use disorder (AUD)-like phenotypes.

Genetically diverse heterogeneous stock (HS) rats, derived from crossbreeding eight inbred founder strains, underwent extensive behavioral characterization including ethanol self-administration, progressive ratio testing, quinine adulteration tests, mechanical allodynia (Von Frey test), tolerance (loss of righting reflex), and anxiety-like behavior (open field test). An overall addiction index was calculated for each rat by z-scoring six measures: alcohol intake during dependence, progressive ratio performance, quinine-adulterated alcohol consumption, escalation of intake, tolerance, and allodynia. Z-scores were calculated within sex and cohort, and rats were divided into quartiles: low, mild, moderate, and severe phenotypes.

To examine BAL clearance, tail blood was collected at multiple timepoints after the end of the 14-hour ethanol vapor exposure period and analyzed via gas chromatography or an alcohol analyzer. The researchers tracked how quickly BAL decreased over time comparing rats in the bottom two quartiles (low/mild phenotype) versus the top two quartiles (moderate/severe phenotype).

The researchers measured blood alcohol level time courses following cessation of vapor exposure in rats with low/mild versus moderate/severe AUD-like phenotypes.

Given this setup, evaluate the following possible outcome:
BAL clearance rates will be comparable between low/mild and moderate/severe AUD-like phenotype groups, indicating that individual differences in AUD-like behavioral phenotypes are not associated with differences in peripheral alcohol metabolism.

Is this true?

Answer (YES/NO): YES